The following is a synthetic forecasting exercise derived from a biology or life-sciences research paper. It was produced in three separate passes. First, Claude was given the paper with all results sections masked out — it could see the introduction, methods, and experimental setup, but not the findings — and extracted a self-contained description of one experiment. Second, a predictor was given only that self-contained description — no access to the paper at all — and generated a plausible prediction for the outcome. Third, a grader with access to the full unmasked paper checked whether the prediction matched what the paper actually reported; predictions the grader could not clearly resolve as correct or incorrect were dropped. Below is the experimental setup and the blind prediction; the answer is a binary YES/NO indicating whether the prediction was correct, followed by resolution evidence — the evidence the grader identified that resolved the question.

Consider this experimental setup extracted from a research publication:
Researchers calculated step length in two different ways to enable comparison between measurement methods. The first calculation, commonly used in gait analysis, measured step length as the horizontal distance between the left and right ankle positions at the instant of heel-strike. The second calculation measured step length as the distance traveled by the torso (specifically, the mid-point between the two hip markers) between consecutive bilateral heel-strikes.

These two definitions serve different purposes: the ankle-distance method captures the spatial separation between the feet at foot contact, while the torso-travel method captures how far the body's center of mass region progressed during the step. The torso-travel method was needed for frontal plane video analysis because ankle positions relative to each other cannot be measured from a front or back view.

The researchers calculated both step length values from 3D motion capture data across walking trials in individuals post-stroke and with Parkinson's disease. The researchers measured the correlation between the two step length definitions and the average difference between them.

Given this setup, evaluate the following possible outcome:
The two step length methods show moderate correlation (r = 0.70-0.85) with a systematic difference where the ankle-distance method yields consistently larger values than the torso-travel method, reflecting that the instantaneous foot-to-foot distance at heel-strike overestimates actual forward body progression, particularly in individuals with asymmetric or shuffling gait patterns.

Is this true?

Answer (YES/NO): NO